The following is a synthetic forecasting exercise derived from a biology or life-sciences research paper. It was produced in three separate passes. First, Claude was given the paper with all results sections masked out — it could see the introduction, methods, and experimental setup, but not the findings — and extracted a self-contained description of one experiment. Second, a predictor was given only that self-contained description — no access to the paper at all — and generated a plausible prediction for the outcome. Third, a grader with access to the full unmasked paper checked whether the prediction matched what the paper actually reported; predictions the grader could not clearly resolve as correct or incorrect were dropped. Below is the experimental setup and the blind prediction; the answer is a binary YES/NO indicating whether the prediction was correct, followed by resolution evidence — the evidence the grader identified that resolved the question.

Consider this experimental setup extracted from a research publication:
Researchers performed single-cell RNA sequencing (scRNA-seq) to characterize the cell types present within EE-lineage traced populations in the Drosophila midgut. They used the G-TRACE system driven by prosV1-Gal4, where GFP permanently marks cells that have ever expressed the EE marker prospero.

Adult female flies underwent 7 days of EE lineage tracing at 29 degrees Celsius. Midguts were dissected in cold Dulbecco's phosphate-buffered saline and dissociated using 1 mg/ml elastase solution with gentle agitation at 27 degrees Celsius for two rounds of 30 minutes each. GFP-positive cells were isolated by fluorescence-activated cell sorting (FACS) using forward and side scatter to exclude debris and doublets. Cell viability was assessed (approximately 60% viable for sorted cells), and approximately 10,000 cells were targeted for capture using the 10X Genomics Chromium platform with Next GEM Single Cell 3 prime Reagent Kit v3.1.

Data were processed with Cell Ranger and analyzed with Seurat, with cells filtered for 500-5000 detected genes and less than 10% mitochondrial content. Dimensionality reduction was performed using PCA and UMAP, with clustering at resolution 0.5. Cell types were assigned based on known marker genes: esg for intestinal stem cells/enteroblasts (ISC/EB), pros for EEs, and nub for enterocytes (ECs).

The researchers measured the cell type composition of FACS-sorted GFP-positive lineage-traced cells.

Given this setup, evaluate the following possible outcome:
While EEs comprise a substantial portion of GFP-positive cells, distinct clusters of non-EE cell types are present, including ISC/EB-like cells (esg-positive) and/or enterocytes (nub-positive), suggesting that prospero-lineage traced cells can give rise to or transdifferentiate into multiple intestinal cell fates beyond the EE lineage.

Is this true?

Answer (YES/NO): YES